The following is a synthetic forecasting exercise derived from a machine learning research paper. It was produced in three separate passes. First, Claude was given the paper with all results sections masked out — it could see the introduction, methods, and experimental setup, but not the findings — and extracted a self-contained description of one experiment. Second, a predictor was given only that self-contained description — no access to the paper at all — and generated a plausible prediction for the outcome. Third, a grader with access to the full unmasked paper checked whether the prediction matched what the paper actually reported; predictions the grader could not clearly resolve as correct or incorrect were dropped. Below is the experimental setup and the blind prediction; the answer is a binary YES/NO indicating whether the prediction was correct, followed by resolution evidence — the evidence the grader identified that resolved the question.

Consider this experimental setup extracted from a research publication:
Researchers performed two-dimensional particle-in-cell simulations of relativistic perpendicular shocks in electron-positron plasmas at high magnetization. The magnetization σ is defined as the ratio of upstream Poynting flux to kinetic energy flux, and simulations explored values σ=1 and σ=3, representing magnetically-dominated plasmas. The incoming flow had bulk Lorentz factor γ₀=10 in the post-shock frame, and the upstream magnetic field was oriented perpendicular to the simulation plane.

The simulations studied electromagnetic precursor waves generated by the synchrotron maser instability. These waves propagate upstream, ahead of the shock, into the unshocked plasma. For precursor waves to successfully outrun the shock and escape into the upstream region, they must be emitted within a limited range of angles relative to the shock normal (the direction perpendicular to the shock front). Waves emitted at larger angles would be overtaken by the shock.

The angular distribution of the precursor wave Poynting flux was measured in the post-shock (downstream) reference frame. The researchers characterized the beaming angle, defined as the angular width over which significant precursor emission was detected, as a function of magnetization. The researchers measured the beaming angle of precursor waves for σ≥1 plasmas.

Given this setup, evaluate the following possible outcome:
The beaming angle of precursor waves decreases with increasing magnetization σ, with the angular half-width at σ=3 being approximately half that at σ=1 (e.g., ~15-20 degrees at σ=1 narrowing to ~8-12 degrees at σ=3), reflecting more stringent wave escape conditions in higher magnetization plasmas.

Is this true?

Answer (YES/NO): NO